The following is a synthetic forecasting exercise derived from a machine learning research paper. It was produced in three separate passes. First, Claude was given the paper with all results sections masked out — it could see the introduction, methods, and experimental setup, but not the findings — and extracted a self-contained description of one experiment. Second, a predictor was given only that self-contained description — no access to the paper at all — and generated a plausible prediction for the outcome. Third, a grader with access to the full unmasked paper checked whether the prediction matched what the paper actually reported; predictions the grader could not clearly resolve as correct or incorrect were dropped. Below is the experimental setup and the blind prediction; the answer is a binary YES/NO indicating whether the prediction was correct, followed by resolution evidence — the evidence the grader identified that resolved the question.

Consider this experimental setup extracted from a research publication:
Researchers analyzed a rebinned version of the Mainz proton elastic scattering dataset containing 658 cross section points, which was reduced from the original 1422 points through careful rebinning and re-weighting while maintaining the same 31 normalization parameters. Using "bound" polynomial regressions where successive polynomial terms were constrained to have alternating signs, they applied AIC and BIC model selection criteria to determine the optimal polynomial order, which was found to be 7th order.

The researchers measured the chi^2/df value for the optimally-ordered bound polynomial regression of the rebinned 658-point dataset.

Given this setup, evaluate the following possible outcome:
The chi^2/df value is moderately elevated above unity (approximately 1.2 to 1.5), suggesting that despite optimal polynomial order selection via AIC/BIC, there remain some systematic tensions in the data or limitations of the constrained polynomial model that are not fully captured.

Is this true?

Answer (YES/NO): NO